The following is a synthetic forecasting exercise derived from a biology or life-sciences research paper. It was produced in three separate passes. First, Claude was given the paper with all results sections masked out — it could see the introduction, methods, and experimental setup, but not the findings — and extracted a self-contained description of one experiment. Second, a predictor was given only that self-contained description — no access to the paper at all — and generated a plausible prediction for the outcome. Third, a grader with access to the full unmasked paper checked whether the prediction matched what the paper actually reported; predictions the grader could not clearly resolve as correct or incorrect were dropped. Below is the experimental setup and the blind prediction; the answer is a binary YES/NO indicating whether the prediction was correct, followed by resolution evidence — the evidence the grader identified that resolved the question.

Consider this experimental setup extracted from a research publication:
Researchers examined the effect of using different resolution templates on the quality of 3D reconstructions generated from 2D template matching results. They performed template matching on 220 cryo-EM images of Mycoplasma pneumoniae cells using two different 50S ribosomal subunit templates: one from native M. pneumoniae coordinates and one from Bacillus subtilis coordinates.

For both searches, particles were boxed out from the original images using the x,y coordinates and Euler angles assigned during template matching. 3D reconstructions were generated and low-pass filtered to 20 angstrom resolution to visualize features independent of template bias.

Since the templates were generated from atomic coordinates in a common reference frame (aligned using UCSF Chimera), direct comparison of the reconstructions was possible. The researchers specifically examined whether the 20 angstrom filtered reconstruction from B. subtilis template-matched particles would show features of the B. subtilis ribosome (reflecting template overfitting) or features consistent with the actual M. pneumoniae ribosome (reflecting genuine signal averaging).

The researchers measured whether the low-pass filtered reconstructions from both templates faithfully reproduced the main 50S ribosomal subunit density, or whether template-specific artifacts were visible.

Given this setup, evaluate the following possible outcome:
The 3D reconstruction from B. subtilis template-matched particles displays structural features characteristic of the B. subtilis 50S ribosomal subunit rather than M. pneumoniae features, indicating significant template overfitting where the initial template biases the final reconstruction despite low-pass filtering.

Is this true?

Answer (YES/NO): NO